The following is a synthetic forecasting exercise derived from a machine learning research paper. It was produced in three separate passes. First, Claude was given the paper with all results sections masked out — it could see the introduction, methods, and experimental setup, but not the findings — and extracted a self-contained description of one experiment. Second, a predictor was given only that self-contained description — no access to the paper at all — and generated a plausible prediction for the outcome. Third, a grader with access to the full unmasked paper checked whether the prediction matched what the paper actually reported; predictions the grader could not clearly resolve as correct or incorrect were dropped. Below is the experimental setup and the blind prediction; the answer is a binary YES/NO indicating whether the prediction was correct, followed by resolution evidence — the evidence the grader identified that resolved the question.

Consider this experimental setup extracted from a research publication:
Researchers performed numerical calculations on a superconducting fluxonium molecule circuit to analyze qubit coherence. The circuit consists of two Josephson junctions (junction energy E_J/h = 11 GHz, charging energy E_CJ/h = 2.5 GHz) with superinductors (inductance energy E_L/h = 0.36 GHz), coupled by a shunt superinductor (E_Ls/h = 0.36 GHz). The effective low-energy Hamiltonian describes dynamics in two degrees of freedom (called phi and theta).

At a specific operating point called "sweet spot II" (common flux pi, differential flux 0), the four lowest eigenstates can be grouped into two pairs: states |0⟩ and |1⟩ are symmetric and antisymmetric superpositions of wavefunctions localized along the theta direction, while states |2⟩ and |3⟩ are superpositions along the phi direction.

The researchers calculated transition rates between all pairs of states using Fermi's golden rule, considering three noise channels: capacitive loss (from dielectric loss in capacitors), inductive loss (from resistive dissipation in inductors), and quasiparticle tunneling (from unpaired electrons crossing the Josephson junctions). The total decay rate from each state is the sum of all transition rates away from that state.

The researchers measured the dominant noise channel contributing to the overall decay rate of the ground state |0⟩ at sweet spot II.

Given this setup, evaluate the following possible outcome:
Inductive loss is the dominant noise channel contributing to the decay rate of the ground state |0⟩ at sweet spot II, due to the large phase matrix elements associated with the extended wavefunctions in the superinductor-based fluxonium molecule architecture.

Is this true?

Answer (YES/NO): YES